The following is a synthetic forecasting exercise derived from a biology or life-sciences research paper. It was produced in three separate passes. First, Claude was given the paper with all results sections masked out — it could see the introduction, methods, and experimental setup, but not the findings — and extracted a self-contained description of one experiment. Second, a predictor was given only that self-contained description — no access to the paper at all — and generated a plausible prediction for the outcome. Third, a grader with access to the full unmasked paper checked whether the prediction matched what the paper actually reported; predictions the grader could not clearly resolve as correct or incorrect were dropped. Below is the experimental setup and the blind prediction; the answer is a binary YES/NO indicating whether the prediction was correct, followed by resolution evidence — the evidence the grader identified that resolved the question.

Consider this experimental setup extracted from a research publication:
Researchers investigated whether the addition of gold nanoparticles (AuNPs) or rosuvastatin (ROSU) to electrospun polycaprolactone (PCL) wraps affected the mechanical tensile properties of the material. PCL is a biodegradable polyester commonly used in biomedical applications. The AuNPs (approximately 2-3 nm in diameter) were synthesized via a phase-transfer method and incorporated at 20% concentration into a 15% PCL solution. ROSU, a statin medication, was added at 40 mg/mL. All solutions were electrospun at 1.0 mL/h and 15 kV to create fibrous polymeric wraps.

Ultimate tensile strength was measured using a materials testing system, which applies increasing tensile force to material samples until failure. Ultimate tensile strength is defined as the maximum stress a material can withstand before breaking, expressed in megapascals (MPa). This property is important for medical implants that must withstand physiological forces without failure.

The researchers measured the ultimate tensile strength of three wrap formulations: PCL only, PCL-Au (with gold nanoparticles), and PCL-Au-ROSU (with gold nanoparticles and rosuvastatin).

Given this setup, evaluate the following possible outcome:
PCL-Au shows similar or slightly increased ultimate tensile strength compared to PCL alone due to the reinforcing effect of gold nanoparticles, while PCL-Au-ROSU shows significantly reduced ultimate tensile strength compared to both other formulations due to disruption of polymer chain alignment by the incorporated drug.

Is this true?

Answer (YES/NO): NO